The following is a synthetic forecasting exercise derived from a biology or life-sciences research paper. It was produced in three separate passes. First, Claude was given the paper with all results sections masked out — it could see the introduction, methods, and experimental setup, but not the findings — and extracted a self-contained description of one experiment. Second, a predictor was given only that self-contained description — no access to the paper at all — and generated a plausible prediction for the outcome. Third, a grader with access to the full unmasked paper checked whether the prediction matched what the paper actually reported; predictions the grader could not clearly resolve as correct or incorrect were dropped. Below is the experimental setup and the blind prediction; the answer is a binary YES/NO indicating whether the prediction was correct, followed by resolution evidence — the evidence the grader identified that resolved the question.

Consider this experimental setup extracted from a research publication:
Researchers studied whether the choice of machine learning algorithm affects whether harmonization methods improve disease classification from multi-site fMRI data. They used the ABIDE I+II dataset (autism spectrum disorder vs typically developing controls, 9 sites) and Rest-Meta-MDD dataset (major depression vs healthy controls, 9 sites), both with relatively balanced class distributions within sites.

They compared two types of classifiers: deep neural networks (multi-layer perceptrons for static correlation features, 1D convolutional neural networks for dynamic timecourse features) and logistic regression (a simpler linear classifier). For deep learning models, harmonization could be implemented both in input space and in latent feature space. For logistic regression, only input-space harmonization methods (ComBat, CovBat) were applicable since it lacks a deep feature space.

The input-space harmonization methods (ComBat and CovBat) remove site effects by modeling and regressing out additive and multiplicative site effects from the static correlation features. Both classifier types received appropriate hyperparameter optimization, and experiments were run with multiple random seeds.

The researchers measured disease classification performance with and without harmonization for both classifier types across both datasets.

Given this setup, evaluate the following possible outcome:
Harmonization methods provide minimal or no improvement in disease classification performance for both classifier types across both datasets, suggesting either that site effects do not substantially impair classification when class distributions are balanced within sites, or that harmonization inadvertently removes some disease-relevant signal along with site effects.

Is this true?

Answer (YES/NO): NO